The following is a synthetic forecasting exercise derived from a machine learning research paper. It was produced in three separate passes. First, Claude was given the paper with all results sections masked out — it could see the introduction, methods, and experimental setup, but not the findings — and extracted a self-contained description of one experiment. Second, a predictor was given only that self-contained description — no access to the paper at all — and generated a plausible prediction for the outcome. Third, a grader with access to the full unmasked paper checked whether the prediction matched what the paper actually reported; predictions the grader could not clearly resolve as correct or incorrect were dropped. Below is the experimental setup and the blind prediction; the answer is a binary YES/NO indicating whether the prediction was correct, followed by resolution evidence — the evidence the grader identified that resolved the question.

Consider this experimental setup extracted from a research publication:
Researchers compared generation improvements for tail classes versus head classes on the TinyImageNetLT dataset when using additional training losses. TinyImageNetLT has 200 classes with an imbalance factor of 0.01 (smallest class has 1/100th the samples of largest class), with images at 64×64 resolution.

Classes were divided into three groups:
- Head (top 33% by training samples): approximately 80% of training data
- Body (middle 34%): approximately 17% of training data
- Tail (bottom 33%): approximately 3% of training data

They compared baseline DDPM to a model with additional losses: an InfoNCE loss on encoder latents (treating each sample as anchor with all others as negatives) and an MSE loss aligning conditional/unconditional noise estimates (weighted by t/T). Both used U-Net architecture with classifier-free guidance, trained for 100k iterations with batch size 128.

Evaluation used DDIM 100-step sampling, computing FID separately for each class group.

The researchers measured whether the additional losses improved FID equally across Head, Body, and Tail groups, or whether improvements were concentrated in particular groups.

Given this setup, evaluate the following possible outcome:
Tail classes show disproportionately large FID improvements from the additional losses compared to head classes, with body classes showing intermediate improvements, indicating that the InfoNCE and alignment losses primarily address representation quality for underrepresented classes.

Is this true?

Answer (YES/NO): NO